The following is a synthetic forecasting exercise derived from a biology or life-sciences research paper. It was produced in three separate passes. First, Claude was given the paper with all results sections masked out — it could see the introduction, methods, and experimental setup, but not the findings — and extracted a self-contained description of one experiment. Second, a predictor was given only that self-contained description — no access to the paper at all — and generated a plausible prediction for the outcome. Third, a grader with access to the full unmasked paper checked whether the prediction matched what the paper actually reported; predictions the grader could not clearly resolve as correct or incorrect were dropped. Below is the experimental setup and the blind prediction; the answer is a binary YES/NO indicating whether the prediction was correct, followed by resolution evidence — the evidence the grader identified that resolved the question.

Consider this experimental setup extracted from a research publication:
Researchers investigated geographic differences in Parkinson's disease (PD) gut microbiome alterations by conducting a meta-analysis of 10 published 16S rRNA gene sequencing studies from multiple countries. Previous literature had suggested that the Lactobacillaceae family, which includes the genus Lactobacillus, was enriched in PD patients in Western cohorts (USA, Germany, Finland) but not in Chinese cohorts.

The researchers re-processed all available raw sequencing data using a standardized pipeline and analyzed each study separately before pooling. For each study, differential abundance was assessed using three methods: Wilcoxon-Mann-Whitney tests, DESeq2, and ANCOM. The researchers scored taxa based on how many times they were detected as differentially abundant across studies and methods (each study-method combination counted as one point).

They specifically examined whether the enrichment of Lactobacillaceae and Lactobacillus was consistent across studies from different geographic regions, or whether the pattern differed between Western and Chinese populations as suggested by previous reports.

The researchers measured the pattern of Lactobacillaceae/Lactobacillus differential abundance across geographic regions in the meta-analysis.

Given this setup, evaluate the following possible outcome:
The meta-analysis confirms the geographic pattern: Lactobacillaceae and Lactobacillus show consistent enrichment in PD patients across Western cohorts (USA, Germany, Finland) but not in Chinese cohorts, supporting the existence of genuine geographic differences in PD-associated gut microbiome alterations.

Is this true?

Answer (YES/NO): YES